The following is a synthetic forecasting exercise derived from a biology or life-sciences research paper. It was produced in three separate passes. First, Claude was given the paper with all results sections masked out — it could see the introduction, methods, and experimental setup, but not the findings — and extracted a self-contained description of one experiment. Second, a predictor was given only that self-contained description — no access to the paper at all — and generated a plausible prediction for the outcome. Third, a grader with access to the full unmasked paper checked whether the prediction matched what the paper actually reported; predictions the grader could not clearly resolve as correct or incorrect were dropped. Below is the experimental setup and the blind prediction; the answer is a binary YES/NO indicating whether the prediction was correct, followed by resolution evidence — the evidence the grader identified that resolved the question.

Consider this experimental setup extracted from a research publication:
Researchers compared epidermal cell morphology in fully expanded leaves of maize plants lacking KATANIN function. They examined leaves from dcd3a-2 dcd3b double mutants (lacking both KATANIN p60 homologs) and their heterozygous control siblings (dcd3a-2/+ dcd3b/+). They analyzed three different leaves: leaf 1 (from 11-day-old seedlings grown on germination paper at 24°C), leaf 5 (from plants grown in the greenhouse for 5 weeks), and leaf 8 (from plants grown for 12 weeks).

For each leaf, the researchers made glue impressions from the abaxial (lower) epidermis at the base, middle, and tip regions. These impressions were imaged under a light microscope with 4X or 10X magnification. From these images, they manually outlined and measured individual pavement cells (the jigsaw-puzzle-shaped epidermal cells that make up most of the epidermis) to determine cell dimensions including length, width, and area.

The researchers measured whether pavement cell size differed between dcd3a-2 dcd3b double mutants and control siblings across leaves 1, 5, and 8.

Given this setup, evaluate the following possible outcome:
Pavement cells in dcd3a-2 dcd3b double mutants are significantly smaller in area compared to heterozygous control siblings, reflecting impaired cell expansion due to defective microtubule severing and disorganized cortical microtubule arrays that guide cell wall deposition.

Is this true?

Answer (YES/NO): YES